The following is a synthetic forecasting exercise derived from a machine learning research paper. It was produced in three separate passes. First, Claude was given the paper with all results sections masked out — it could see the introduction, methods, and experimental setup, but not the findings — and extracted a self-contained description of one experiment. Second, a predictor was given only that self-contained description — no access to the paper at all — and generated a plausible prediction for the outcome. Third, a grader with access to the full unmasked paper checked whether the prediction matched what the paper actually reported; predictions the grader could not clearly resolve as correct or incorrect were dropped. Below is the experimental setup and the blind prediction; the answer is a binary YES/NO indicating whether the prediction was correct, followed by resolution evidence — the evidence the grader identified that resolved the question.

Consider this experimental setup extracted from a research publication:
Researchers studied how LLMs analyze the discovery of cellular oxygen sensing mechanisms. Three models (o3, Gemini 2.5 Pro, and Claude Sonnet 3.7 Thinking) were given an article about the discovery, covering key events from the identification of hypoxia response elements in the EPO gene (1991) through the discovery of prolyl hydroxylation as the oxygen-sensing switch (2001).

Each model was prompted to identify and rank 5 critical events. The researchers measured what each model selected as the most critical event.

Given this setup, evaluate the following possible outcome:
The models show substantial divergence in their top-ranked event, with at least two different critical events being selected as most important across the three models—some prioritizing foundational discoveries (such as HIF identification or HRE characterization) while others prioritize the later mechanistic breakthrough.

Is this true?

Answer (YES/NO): NO